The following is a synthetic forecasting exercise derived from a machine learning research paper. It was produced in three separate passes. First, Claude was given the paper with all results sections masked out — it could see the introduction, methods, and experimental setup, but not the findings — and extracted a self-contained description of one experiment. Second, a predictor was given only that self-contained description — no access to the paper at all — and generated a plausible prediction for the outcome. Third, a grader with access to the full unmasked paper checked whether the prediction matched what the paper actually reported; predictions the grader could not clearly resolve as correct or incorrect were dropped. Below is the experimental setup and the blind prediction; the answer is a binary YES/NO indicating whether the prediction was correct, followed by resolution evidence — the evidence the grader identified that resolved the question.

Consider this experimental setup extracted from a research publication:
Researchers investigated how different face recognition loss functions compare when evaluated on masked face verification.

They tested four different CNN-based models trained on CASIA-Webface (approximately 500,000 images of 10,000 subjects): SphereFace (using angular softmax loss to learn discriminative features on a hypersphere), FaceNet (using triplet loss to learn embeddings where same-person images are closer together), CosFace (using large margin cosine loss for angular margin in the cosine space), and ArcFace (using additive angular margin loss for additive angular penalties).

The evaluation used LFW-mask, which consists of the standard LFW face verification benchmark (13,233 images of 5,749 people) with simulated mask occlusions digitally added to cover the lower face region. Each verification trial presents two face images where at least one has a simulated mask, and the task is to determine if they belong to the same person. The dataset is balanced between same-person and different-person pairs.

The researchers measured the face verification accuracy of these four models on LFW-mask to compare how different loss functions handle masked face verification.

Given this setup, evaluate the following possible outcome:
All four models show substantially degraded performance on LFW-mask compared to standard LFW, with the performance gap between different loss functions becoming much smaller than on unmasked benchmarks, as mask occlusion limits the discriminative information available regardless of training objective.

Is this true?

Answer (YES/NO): NO